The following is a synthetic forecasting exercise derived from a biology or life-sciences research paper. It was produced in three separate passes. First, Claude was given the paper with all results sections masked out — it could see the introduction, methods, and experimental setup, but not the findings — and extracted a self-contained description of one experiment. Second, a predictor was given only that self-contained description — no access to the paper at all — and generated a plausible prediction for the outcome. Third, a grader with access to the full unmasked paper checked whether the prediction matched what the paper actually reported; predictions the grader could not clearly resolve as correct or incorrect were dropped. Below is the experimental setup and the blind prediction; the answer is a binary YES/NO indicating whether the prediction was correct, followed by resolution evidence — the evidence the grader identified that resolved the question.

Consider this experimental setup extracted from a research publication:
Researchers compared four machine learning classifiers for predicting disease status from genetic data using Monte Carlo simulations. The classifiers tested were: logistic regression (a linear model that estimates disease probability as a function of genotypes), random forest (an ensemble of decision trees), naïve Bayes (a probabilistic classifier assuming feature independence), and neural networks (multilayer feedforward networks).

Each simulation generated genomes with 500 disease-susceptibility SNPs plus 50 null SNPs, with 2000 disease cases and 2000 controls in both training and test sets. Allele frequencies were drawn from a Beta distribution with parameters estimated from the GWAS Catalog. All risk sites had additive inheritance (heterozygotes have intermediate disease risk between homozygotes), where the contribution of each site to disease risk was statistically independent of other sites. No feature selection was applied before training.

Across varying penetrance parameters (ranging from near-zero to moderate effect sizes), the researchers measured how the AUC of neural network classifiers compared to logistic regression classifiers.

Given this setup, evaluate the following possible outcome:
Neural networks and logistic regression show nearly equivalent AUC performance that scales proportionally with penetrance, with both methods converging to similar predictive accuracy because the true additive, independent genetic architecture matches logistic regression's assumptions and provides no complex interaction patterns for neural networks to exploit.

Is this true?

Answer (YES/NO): NO